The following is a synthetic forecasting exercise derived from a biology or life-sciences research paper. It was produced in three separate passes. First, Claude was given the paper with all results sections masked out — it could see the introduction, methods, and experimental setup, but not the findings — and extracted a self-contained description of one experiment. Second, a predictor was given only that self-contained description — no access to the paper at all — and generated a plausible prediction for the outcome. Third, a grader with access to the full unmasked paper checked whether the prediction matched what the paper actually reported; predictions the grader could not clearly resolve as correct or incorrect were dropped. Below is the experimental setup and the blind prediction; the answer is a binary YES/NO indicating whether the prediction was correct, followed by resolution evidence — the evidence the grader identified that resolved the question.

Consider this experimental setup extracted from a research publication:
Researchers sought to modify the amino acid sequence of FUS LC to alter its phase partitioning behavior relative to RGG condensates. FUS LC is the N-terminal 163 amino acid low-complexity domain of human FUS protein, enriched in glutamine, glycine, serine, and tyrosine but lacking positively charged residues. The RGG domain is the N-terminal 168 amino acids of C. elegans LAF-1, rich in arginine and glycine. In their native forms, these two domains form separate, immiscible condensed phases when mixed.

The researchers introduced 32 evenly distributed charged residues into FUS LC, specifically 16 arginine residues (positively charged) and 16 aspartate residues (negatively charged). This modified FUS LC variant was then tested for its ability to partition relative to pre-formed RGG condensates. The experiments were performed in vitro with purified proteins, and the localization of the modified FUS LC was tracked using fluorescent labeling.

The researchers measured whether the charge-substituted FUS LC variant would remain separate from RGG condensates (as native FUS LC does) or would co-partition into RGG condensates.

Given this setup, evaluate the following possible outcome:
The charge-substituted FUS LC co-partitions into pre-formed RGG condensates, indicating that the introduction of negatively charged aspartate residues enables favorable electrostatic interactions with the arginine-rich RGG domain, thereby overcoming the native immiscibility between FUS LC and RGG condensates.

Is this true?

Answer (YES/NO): YES